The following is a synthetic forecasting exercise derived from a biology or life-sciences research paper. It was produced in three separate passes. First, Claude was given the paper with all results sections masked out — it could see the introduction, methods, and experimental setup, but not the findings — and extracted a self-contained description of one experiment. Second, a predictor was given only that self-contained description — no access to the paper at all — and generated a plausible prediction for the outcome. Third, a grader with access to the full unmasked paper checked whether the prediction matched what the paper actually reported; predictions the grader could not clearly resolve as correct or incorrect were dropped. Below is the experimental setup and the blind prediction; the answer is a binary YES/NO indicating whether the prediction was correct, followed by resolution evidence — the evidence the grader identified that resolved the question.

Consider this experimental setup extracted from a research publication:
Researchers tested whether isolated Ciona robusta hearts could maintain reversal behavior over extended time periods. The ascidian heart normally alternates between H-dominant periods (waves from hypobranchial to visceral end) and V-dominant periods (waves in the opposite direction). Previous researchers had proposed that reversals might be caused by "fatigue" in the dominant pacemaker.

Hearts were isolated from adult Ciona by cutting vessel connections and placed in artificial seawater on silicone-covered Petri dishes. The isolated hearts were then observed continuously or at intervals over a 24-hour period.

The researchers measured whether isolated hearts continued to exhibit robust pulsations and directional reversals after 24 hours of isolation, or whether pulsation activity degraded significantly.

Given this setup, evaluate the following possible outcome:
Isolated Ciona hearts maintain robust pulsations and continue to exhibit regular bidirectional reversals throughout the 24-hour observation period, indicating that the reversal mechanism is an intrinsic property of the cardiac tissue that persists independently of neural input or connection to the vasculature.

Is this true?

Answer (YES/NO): YES